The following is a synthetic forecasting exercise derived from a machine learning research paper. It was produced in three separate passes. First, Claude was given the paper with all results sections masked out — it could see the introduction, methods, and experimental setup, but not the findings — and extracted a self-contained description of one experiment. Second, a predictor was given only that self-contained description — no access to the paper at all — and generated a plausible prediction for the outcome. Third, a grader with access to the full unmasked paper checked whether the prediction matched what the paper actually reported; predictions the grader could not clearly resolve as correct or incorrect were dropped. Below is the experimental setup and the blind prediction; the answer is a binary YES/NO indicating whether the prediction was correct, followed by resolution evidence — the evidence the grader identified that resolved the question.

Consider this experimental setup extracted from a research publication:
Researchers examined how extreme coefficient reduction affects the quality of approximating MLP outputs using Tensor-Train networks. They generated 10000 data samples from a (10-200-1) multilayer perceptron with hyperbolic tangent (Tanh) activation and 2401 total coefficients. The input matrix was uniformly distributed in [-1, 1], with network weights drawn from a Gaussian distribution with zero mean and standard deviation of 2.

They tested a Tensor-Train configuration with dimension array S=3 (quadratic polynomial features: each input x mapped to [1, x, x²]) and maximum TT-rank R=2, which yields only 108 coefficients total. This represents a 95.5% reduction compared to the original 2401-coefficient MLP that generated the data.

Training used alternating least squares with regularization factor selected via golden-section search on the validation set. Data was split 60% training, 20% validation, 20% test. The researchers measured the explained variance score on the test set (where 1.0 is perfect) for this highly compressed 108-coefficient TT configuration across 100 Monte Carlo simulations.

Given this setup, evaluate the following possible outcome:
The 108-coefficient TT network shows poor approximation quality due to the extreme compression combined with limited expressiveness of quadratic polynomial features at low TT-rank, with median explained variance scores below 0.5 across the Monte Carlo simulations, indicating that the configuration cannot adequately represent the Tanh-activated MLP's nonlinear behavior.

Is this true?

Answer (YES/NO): NO